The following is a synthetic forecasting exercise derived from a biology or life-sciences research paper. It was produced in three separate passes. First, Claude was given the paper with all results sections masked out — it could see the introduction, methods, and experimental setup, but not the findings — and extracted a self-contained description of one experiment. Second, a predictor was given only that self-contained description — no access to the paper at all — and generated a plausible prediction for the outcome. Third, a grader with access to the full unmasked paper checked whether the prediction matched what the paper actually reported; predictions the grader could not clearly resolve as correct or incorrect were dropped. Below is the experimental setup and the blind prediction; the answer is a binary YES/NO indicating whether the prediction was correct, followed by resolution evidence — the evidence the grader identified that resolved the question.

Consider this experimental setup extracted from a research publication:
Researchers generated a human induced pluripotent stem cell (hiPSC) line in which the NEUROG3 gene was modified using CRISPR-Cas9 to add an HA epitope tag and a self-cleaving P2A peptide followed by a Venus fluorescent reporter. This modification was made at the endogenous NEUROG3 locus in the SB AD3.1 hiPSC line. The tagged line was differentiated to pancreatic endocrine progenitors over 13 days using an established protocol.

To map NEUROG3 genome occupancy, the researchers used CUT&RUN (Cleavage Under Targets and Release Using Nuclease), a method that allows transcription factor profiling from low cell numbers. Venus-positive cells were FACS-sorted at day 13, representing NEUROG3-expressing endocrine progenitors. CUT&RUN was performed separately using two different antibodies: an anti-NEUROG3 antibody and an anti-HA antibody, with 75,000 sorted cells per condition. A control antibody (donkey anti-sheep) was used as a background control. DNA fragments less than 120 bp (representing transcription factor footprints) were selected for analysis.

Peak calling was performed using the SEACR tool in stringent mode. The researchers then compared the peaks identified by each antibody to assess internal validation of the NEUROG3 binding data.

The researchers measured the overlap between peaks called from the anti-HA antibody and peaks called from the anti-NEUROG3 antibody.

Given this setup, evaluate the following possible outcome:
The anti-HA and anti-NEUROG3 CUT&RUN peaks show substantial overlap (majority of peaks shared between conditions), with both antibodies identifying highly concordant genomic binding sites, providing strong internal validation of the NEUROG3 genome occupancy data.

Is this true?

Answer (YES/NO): NO